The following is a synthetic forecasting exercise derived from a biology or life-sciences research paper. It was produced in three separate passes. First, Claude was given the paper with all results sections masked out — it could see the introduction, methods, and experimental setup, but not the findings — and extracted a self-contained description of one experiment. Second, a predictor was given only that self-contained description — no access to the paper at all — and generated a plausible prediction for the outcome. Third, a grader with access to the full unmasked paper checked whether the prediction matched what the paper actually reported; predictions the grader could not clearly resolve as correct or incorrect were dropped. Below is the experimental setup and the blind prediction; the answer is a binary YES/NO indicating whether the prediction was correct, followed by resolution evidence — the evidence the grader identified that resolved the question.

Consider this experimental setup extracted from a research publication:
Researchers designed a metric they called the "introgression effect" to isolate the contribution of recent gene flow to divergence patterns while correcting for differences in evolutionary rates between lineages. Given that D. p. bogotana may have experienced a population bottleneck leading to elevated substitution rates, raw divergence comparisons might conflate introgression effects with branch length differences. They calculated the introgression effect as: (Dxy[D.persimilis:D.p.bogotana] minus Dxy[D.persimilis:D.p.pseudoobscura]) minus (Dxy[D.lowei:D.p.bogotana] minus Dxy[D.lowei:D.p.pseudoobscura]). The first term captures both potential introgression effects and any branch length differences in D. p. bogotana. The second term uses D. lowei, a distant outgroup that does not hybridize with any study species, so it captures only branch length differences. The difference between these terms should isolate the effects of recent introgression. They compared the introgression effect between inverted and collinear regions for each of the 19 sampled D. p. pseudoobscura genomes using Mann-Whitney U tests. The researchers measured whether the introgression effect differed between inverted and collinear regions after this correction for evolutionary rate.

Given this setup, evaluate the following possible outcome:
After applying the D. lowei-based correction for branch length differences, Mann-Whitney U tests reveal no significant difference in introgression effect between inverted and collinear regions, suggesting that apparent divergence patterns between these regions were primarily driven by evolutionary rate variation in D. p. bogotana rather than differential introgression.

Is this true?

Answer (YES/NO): NO